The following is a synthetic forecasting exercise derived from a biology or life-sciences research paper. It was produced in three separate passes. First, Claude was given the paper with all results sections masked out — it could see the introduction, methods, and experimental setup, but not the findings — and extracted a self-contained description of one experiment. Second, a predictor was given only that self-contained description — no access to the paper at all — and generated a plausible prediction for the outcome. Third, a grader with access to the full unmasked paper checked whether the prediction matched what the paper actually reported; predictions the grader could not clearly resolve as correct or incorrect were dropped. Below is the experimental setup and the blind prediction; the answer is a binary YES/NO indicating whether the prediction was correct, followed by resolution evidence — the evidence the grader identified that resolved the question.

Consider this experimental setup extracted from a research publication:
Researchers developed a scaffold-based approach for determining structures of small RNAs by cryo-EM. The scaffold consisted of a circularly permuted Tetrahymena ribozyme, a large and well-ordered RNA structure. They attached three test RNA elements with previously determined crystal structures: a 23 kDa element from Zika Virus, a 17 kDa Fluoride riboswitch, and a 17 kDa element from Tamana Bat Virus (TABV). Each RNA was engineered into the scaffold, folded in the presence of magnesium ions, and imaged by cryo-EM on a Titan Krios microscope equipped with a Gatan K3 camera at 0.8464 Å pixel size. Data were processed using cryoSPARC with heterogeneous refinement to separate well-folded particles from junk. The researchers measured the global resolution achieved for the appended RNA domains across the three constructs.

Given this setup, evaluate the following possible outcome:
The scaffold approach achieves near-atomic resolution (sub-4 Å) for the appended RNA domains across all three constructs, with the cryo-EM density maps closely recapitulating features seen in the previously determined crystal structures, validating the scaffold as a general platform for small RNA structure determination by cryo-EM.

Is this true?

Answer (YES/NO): NO